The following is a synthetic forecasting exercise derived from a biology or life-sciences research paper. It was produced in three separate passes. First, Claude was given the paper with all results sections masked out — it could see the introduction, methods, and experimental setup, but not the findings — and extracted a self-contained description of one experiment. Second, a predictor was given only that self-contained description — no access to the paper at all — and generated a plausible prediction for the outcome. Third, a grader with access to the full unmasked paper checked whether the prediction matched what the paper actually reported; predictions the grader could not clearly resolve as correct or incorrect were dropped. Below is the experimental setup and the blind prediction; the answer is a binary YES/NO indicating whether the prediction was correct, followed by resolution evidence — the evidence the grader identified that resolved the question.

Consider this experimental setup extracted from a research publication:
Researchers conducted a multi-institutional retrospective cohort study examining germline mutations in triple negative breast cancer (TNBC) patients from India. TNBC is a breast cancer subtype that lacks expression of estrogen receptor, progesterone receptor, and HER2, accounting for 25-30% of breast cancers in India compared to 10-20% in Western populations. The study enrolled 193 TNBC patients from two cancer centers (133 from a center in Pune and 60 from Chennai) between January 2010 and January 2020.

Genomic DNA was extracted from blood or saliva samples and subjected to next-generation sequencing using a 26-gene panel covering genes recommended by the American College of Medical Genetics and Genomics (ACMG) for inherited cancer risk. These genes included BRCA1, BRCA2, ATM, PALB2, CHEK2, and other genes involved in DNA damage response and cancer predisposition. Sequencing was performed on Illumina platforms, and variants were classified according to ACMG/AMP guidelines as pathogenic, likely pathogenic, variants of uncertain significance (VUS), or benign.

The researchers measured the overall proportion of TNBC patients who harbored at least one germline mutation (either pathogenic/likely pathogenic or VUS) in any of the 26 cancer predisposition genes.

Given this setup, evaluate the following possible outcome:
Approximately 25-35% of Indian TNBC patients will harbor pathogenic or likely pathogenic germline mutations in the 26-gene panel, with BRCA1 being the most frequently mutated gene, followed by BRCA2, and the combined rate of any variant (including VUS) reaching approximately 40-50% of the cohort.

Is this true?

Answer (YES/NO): YES